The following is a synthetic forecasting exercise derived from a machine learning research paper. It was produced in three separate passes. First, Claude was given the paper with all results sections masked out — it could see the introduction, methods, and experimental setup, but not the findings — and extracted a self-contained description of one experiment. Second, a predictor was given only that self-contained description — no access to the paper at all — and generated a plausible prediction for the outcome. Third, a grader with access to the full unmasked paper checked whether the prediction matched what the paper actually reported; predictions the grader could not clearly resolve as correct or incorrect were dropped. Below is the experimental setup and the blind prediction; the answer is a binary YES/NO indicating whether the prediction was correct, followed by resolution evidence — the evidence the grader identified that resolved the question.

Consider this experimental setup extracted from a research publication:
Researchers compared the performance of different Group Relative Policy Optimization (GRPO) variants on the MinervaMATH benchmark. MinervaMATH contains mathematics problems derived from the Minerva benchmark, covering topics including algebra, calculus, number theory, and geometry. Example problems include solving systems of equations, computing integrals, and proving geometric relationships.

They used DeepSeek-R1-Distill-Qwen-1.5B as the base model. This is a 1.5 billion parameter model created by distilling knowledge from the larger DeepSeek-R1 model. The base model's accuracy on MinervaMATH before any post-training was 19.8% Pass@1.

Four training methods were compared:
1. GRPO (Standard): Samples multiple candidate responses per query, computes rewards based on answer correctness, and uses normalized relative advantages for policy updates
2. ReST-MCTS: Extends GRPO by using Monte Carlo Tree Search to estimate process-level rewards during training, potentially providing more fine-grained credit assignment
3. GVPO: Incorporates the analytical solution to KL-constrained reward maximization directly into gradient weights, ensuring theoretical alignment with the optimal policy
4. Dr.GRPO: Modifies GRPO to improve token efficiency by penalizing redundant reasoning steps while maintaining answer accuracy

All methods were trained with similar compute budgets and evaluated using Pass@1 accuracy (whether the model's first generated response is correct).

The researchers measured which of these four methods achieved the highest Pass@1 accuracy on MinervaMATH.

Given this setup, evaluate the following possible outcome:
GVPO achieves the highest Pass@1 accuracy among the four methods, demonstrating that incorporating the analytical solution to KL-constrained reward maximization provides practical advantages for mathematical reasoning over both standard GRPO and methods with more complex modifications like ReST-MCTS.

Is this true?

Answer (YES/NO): YES